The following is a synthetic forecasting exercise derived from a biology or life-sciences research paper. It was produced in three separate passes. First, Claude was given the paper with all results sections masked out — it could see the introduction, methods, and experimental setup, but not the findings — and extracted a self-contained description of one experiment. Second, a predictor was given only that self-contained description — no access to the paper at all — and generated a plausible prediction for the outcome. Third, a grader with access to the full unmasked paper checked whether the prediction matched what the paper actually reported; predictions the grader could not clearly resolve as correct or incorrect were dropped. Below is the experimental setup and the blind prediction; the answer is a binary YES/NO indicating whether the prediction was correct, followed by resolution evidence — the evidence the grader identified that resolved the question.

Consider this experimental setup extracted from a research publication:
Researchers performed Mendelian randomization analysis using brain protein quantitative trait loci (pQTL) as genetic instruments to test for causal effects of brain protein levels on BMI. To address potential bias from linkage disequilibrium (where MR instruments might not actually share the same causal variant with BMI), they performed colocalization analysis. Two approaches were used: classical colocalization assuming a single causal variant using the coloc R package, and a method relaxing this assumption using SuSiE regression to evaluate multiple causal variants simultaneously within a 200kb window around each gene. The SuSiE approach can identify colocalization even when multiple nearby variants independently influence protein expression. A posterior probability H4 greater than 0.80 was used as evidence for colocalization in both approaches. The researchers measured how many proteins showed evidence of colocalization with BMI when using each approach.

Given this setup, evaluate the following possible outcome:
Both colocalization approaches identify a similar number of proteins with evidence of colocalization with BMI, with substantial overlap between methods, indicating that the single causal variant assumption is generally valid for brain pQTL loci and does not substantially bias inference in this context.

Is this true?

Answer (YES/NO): NO